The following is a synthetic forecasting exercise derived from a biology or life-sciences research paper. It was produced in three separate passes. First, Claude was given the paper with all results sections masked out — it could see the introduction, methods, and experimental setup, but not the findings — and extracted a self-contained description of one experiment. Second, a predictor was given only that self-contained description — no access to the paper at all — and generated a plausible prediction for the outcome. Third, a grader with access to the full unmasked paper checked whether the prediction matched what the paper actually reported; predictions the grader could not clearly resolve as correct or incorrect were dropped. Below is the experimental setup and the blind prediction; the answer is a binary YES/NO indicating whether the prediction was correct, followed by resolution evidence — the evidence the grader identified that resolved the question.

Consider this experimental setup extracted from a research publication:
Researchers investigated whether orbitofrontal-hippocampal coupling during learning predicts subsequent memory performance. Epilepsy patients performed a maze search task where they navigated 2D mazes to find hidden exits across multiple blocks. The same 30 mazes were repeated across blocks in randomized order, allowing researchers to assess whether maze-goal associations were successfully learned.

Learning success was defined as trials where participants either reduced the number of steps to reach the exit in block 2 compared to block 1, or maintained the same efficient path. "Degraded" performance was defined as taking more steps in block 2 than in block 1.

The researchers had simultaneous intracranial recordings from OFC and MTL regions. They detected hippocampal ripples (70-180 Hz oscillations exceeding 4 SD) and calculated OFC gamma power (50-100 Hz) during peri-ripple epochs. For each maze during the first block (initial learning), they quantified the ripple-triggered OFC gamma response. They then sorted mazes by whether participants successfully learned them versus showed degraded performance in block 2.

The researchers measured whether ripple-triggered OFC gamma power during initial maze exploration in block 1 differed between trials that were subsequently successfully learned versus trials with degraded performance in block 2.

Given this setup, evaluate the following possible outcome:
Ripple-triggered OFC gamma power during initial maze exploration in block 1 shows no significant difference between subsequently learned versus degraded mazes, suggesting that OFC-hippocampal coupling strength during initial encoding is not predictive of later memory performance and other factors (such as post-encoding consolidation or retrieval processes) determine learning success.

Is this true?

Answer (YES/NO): NO